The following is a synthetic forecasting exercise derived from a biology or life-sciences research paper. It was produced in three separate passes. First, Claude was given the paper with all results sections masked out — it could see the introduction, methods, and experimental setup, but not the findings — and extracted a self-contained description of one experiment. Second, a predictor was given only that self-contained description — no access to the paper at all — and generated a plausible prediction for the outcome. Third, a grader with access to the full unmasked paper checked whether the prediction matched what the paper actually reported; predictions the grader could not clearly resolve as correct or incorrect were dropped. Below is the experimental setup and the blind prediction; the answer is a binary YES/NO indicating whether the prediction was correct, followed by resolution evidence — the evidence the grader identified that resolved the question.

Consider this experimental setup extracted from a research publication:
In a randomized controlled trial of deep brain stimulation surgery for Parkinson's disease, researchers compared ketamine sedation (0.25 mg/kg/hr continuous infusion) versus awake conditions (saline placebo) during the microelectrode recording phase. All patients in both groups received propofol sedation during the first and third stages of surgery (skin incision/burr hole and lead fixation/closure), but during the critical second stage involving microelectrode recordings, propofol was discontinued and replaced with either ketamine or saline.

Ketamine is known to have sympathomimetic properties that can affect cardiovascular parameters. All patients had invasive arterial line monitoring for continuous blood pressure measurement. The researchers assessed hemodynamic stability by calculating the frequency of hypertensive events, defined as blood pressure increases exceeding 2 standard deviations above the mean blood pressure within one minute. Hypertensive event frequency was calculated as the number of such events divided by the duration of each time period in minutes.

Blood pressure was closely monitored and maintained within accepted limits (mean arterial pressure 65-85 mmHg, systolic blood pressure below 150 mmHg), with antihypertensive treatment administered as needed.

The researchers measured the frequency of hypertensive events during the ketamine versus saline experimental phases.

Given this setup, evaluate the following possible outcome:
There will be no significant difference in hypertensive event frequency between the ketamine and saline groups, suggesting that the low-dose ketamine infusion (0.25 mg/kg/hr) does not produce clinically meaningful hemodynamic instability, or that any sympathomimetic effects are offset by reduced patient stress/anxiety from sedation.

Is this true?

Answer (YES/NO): YES